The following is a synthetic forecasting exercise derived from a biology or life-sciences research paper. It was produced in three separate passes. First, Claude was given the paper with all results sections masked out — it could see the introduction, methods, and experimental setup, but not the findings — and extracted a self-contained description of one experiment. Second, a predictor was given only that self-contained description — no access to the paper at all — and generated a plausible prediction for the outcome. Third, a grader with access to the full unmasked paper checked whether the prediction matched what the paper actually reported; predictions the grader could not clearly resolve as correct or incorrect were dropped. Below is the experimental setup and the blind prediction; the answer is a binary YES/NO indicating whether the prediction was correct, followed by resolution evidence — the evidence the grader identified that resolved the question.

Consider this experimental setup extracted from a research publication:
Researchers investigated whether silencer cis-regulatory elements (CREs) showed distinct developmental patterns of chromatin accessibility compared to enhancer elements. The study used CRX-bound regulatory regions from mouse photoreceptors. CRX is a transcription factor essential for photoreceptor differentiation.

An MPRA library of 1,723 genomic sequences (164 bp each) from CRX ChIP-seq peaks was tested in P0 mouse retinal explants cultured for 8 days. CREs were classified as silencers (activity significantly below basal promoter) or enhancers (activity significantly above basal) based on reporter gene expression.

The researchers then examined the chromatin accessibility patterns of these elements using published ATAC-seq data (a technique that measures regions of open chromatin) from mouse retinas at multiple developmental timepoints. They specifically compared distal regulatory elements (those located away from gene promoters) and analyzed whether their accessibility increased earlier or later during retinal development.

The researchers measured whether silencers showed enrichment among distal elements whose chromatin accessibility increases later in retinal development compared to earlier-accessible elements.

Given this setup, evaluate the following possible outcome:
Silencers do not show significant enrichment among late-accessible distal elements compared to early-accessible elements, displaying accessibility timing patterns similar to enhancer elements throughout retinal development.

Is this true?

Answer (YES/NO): NO